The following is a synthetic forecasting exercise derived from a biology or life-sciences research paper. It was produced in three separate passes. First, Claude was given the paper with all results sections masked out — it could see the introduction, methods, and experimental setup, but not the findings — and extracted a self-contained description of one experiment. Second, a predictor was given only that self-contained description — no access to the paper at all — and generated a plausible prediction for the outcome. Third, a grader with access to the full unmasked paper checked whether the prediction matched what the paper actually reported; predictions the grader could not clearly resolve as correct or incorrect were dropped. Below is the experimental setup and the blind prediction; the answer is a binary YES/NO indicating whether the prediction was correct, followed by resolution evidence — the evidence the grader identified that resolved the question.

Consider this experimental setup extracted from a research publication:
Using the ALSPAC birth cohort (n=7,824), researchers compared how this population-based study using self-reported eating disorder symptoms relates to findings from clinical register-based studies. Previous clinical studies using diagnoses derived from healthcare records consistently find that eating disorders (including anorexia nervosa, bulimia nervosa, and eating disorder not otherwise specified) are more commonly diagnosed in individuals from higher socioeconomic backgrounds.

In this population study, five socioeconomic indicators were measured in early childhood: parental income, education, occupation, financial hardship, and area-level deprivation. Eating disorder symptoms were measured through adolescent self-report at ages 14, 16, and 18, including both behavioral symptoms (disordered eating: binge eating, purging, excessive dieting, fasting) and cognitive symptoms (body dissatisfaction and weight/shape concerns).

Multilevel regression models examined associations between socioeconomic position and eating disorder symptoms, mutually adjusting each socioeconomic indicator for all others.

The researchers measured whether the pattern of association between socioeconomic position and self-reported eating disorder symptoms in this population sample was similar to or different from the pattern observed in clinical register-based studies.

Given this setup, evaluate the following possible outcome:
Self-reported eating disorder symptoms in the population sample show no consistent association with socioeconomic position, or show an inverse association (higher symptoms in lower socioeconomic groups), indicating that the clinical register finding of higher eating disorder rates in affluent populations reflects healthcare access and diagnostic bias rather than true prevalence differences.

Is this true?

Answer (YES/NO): YES